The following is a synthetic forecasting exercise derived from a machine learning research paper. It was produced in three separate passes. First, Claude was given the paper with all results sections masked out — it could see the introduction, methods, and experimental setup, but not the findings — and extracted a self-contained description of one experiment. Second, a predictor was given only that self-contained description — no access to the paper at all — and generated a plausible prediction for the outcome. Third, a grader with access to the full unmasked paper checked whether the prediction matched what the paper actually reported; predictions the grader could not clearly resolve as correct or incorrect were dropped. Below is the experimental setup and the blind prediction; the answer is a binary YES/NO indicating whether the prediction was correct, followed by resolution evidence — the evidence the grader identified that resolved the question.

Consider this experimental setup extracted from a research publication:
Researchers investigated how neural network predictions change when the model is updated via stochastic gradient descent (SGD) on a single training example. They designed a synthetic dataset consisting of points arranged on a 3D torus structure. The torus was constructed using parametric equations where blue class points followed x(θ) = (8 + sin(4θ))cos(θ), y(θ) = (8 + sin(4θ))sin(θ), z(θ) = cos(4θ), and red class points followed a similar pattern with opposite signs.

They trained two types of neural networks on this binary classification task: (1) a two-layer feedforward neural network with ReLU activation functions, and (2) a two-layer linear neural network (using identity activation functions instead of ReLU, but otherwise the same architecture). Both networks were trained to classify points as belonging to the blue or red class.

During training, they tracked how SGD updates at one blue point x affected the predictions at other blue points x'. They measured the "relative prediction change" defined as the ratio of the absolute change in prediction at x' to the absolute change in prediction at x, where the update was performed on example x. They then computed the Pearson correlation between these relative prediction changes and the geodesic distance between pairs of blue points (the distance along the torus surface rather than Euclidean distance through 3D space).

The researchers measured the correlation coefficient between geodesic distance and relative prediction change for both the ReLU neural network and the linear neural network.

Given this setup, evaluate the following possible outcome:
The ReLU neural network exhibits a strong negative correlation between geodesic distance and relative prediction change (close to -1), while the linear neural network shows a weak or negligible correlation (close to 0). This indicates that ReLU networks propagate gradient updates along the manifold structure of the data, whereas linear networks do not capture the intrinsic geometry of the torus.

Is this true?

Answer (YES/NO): NO